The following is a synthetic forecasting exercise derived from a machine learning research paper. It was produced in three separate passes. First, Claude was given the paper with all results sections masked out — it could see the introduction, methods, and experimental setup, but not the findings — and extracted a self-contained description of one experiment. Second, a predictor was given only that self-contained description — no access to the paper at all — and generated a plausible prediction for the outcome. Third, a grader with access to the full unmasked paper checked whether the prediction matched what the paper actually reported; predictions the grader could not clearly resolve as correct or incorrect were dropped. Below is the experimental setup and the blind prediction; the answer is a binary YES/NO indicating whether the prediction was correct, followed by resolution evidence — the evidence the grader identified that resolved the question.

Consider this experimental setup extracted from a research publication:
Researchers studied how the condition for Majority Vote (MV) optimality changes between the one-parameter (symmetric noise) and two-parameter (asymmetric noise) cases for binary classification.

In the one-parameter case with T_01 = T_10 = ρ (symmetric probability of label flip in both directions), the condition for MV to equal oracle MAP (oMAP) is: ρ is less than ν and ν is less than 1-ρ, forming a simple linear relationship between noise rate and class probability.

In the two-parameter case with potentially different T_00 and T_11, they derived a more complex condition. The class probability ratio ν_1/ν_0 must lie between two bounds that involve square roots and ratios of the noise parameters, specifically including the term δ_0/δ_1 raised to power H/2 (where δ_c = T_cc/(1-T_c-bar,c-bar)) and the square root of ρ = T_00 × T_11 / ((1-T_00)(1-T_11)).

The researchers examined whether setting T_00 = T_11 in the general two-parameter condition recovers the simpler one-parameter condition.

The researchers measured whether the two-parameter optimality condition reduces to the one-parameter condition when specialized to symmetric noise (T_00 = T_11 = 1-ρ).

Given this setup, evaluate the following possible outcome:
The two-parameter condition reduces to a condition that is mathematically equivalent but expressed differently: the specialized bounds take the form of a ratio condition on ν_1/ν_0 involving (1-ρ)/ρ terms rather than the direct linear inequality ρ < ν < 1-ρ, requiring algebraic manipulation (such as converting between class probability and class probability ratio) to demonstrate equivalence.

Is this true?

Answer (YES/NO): NO